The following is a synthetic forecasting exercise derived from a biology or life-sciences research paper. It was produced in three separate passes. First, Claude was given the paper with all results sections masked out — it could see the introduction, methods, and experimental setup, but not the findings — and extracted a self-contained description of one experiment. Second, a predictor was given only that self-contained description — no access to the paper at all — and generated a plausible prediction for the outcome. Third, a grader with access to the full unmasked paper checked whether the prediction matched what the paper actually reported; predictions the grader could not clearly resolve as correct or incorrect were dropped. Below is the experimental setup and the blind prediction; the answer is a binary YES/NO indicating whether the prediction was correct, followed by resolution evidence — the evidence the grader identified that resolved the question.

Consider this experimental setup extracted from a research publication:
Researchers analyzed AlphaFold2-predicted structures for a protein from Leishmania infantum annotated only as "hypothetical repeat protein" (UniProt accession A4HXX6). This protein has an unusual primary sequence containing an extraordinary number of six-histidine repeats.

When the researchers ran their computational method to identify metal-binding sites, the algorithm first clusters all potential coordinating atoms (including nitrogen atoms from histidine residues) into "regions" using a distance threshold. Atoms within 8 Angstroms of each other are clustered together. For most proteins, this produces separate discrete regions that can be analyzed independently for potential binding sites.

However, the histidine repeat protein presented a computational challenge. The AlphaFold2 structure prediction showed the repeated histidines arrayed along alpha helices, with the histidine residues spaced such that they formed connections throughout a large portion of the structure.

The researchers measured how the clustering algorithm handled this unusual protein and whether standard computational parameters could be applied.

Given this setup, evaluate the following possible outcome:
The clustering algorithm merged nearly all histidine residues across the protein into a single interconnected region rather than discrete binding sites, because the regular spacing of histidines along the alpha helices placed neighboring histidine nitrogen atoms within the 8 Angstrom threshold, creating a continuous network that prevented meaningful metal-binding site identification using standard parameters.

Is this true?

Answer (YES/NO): YES